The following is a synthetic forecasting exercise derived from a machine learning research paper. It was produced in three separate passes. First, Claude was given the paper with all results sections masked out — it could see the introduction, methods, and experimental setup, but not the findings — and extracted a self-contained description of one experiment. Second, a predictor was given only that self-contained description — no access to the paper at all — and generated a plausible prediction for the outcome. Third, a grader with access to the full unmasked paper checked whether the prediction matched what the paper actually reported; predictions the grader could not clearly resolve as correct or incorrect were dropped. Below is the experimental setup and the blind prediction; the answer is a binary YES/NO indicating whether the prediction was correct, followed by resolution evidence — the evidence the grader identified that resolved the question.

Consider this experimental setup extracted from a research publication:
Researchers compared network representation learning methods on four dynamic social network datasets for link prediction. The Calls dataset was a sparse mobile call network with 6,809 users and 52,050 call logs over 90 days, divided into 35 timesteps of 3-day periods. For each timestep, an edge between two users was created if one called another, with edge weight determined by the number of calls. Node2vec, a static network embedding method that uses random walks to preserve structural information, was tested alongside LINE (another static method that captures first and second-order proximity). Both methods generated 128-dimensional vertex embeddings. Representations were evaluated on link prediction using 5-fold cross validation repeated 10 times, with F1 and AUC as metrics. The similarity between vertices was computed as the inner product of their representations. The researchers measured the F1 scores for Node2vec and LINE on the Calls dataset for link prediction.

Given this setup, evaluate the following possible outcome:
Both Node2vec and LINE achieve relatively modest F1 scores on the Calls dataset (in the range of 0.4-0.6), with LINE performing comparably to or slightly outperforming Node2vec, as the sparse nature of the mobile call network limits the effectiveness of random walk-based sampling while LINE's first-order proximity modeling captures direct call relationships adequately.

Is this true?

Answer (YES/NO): NO